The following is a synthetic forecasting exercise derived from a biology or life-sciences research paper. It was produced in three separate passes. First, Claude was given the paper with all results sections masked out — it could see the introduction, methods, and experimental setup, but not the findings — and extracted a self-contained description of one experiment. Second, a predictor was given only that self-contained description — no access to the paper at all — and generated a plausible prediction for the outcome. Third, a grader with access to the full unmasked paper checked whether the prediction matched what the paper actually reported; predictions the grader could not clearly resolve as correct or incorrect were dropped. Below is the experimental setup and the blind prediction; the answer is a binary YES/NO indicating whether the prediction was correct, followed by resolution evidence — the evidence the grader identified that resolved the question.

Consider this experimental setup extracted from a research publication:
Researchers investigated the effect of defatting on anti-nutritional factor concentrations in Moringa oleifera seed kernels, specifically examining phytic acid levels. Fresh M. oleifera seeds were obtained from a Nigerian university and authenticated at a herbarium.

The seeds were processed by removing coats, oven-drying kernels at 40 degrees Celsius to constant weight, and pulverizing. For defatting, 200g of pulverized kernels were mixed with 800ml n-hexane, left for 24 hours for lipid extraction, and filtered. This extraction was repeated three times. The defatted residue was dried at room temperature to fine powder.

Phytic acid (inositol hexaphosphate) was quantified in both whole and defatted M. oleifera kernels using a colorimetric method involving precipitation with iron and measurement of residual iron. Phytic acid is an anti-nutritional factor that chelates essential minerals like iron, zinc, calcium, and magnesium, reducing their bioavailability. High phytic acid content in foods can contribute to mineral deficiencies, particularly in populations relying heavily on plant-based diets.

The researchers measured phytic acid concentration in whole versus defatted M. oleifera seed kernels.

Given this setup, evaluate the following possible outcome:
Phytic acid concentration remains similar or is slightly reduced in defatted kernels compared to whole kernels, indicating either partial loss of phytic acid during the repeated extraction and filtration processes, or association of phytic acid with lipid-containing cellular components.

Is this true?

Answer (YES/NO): NO